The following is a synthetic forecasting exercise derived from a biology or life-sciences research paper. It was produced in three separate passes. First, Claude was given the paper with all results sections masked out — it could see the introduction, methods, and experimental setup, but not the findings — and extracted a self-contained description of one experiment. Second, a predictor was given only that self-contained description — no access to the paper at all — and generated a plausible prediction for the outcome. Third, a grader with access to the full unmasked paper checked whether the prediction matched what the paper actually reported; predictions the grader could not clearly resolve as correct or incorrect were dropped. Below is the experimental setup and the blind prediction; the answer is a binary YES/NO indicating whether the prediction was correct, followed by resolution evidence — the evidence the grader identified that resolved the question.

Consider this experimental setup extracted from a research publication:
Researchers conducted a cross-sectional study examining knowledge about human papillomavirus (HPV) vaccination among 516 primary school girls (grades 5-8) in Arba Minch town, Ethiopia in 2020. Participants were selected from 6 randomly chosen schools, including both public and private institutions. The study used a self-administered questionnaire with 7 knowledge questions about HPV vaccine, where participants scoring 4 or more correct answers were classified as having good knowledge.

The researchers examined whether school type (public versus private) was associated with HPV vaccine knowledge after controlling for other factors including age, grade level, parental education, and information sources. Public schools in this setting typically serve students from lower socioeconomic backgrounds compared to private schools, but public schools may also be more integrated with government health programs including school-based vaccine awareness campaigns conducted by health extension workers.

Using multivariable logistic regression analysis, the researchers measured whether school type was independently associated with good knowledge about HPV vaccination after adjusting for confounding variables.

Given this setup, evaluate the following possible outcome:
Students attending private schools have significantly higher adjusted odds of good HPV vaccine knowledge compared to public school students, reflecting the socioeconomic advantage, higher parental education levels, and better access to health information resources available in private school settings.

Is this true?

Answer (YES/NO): NO